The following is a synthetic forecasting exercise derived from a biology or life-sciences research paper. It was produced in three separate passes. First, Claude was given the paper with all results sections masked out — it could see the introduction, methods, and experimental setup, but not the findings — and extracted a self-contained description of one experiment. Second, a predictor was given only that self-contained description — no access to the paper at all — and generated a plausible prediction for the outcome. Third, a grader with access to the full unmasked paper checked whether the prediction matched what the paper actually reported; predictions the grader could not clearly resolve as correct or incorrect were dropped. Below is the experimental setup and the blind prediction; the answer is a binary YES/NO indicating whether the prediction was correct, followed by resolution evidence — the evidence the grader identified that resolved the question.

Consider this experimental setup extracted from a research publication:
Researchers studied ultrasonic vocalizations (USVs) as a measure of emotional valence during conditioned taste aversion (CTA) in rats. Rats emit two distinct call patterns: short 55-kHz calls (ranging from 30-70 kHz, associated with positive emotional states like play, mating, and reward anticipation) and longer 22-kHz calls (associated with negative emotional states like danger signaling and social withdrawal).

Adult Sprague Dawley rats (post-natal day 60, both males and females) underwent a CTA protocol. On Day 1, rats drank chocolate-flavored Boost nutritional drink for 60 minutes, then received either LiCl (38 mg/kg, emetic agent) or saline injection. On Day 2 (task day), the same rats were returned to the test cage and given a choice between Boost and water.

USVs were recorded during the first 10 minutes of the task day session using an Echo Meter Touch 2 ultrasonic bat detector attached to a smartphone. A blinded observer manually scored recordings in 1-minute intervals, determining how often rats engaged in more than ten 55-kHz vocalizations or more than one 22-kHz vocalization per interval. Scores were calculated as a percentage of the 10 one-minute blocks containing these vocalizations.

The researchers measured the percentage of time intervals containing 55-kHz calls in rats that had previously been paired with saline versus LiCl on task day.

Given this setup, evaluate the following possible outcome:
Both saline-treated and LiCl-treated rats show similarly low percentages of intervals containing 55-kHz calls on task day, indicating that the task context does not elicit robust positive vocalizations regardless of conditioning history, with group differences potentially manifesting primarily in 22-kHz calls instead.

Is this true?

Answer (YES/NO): NO